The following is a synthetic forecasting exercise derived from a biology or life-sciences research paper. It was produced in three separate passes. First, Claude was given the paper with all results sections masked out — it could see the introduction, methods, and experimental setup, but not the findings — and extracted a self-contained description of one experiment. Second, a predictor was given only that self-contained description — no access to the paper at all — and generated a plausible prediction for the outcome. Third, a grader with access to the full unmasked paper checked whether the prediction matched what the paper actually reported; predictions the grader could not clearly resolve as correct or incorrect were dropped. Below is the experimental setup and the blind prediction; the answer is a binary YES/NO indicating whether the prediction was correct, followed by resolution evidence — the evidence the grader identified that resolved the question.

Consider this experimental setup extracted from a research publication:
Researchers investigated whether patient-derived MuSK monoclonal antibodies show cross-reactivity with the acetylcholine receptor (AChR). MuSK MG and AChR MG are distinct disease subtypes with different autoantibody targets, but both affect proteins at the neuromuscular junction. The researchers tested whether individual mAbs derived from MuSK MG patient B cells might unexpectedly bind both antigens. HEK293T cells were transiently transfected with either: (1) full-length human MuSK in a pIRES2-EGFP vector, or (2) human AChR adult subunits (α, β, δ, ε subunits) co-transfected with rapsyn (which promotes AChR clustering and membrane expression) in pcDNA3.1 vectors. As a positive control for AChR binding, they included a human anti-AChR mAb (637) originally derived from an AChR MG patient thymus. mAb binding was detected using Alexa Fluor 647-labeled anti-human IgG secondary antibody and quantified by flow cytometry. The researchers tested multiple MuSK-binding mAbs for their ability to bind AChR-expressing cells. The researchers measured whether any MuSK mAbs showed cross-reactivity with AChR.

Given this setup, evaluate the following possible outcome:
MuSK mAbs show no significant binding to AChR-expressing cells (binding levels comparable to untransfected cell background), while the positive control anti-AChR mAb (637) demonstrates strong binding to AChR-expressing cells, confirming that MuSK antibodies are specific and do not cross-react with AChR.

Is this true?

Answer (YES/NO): YES